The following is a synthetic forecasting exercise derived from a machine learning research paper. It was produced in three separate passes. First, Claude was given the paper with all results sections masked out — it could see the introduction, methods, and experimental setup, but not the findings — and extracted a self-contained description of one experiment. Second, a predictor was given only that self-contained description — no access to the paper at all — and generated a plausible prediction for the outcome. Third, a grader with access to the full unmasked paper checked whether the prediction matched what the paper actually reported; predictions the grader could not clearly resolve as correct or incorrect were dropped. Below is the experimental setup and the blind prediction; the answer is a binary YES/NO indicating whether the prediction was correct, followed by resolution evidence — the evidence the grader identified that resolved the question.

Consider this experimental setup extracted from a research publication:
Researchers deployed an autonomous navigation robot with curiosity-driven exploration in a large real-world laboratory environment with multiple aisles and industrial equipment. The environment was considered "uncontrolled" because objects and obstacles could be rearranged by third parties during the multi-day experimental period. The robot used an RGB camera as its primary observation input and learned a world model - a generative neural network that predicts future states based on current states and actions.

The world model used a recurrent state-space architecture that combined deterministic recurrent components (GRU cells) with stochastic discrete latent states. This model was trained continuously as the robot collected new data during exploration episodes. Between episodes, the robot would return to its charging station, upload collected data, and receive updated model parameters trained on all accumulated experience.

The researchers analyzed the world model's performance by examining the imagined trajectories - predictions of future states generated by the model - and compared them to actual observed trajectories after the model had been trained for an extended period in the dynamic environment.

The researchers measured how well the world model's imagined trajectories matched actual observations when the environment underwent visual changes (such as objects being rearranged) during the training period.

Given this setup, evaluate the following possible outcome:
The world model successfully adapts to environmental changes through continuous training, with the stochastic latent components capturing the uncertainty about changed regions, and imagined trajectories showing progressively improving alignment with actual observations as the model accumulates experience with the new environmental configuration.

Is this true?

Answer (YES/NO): NO